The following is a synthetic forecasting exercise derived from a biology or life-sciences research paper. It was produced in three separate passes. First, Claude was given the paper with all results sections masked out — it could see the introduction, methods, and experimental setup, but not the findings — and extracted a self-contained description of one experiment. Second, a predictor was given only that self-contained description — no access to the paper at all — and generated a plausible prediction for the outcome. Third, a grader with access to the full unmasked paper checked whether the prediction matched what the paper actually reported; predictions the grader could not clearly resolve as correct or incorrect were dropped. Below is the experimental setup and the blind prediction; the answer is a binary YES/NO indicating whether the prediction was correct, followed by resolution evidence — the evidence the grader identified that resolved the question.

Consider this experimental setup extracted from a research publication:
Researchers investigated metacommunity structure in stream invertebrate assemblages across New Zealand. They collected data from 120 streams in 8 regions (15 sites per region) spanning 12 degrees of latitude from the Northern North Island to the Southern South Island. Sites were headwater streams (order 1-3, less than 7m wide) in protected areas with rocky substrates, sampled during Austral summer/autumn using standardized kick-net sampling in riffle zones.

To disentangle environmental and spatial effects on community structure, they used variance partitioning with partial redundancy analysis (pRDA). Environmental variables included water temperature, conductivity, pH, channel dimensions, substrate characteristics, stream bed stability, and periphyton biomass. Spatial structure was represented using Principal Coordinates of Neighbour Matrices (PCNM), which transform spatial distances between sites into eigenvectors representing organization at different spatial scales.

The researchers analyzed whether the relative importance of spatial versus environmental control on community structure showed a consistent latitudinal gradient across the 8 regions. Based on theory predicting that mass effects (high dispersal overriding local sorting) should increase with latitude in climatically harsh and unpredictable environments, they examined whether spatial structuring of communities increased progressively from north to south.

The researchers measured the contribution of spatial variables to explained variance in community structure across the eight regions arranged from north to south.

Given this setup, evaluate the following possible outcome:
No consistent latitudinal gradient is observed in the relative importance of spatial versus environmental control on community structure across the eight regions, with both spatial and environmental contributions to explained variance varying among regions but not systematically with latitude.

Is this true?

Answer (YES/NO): YES